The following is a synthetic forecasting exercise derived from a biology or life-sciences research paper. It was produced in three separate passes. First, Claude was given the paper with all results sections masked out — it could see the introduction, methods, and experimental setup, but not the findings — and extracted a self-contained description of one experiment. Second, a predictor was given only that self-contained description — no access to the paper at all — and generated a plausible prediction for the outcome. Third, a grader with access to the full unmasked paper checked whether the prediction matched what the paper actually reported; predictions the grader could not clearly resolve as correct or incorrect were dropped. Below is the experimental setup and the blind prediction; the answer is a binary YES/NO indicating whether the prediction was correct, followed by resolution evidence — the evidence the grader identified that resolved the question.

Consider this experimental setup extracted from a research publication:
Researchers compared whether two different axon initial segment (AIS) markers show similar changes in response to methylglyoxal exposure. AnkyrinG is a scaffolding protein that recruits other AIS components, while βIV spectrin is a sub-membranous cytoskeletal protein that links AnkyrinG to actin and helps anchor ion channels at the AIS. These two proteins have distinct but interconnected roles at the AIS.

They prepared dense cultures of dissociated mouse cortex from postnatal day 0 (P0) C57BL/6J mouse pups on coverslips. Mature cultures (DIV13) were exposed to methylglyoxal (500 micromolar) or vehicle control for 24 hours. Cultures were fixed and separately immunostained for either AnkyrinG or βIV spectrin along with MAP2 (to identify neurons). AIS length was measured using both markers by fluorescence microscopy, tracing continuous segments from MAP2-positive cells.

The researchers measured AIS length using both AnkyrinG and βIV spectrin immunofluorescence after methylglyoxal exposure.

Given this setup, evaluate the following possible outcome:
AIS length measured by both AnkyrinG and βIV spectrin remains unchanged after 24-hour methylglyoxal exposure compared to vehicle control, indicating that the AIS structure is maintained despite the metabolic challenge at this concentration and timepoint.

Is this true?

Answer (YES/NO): NO